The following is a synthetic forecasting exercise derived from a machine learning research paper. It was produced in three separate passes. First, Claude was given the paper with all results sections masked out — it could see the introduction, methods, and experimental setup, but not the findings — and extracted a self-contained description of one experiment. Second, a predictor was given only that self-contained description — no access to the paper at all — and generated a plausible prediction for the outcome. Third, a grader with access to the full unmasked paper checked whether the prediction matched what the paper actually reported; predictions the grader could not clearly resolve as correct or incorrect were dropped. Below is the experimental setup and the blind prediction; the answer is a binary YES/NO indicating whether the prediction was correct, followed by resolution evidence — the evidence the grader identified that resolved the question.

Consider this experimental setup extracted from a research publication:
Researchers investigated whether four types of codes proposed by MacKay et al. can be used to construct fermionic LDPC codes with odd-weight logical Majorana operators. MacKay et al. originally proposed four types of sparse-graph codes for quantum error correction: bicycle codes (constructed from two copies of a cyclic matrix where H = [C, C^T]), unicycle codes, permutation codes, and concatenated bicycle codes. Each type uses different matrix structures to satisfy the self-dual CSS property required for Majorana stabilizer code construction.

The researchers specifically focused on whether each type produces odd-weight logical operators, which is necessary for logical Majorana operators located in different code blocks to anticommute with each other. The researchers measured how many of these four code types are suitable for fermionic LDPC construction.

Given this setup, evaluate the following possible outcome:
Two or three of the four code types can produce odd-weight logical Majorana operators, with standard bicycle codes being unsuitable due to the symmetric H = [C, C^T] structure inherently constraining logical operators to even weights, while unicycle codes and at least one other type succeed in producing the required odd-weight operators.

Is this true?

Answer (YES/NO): NO